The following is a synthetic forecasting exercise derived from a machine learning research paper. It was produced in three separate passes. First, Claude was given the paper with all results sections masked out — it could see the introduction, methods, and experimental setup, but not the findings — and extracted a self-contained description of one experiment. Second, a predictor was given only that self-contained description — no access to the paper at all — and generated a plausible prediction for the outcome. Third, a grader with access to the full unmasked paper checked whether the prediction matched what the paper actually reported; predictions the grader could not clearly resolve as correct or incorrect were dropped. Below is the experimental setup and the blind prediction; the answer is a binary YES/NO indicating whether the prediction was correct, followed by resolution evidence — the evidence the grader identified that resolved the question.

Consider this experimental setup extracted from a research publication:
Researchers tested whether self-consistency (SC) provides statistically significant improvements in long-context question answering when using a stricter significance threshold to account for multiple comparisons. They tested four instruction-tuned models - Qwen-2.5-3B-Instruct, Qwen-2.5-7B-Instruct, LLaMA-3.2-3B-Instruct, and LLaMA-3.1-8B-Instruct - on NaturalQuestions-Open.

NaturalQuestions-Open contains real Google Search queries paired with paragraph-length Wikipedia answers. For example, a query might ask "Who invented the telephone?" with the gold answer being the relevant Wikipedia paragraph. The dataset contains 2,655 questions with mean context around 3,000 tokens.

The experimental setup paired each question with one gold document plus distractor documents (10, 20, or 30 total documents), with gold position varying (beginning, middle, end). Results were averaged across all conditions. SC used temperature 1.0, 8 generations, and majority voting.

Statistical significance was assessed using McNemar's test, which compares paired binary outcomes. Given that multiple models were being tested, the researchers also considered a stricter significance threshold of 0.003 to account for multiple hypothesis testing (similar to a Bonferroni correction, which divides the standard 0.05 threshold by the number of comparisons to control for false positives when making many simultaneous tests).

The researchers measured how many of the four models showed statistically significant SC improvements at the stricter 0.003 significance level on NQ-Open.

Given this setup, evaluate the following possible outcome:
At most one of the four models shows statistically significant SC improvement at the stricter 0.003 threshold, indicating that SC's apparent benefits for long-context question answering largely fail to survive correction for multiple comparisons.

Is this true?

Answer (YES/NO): YES